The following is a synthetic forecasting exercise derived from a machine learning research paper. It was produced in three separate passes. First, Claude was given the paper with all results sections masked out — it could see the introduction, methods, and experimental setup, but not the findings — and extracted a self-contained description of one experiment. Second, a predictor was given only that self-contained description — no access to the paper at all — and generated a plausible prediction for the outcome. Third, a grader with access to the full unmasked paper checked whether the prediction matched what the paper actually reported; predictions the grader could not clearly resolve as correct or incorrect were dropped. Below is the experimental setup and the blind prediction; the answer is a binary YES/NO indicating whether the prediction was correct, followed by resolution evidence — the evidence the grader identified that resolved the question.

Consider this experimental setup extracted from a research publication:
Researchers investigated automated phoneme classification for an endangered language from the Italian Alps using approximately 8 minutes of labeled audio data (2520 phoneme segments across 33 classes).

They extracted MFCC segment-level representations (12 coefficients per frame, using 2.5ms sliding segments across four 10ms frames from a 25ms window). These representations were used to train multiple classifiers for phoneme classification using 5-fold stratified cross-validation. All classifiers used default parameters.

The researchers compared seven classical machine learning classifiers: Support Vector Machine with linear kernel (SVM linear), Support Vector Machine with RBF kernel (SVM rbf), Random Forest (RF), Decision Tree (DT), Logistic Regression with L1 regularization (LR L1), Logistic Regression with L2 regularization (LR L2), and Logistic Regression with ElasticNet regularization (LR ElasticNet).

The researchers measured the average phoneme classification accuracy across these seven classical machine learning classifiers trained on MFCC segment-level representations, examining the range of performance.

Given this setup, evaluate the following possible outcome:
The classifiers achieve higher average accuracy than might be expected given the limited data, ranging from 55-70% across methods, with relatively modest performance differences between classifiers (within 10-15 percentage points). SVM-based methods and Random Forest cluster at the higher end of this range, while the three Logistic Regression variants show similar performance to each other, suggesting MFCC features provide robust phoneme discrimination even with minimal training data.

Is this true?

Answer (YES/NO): NO